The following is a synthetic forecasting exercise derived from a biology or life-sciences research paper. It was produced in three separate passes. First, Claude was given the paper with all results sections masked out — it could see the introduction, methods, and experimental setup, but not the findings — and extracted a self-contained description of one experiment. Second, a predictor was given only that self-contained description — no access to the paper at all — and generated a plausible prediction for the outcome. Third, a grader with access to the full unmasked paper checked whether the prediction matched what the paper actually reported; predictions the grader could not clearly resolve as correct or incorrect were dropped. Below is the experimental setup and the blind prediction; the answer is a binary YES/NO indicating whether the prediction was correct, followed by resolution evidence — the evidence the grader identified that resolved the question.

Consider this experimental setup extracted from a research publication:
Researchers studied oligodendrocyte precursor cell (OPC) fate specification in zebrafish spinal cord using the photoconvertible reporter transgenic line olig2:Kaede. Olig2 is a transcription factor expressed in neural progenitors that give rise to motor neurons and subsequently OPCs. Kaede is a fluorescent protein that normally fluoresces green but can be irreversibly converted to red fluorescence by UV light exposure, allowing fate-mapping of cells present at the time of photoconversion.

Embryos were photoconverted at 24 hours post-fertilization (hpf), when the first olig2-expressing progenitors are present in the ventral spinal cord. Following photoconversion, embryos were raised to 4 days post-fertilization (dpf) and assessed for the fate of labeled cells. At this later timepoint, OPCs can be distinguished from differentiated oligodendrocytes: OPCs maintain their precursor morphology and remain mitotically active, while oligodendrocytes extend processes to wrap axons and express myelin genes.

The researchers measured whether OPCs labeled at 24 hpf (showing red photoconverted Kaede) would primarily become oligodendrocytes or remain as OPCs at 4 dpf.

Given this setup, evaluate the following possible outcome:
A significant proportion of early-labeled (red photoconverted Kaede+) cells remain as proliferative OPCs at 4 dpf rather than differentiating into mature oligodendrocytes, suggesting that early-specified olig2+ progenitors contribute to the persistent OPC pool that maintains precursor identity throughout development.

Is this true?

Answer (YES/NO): NO